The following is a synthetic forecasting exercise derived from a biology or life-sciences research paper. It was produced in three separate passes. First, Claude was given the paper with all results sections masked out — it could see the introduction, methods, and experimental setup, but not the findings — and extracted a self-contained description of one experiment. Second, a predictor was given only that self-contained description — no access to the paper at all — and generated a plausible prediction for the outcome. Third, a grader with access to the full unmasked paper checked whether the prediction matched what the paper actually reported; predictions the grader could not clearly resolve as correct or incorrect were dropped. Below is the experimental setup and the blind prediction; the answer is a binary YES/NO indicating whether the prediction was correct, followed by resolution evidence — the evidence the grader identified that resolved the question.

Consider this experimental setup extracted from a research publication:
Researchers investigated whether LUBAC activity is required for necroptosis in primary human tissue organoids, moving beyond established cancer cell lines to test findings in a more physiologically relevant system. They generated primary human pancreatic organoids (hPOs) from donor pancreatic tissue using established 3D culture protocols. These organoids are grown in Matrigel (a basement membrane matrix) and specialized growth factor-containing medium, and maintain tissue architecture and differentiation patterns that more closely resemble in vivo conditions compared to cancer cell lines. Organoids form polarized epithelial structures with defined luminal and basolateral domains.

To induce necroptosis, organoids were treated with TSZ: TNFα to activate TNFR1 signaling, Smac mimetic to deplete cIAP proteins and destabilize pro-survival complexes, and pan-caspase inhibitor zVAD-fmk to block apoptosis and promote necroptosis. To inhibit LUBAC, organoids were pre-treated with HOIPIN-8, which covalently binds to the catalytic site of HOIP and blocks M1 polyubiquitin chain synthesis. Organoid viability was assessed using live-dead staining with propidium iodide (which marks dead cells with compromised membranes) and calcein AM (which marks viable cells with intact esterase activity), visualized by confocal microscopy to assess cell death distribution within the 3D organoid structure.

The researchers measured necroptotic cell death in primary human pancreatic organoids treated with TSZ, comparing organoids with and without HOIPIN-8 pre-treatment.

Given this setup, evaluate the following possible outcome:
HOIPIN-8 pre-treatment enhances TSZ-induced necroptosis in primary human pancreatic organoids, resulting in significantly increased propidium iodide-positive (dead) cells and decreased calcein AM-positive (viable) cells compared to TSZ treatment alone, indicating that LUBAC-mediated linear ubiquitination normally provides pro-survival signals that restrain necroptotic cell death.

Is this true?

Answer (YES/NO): NO